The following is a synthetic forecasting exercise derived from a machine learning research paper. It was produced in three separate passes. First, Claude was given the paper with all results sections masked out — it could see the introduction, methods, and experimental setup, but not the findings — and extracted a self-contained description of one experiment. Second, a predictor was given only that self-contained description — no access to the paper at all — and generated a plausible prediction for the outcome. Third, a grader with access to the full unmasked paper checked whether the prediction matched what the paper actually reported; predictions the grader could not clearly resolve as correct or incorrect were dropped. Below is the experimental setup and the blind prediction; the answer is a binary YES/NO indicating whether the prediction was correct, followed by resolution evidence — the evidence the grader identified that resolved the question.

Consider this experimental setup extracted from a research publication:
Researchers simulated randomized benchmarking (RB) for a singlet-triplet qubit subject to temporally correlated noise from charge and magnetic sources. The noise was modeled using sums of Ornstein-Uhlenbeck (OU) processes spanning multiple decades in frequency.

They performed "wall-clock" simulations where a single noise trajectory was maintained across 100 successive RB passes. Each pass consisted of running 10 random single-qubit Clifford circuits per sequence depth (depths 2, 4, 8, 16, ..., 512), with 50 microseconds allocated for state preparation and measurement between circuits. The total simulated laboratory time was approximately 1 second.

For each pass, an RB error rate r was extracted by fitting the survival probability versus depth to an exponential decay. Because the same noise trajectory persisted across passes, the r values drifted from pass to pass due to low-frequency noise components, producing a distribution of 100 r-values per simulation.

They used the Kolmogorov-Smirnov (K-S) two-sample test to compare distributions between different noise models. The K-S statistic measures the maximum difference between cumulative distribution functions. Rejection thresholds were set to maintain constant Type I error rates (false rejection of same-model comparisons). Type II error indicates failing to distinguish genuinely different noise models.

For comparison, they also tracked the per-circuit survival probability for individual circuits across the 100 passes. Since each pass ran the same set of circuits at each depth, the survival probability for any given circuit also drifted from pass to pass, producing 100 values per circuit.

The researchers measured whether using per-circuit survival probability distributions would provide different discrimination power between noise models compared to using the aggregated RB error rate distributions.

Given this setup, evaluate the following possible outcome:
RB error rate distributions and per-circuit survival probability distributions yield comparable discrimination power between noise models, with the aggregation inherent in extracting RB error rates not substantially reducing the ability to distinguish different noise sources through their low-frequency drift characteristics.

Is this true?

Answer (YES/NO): YES